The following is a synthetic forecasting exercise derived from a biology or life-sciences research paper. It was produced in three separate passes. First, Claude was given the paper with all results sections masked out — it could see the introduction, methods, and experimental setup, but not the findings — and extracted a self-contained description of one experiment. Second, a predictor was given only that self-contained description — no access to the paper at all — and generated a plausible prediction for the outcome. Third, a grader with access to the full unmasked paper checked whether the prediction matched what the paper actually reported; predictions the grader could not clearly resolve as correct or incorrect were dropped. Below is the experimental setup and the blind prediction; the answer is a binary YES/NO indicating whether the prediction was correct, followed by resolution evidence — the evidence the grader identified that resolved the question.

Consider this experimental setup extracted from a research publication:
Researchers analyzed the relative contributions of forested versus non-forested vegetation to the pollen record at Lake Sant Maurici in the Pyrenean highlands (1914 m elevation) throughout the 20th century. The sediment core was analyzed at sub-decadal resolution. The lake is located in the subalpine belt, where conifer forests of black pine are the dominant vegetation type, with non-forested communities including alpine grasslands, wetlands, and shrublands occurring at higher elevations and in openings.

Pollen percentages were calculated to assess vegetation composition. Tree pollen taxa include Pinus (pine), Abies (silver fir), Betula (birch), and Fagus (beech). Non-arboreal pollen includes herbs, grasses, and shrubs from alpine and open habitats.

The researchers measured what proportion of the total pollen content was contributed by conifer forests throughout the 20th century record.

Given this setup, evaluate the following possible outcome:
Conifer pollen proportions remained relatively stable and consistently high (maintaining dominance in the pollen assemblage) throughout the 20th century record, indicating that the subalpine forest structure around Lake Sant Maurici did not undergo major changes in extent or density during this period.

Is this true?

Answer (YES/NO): NO